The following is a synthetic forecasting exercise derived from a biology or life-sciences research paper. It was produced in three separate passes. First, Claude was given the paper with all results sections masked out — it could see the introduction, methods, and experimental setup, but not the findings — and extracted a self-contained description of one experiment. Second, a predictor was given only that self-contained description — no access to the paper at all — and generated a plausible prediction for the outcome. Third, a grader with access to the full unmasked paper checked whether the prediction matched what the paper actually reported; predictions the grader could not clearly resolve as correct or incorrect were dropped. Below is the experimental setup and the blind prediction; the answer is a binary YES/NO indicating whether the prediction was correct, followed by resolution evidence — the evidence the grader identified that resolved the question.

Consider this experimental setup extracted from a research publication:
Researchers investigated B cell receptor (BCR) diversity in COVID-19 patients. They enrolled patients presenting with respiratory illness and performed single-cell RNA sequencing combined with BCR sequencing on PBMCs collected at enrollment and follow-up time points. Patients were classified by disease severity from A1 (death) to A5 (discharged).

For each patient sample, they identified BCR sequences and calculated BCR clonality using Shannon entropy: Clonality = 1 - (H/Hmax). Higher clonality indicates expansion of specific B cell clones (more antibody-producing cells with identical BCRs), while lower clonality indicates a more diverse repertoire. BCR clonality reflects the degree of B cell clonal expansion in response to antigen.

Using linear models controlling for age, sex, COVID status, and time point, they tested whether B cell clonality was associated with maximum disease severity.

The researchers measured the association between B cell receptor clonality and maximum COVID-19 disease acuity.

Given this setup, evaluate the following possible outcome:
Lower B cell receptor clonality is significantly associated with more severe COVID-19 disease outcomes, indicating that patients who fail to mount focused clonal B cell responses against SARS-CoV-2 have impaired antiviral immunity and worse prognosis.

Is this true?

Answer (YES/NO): NO